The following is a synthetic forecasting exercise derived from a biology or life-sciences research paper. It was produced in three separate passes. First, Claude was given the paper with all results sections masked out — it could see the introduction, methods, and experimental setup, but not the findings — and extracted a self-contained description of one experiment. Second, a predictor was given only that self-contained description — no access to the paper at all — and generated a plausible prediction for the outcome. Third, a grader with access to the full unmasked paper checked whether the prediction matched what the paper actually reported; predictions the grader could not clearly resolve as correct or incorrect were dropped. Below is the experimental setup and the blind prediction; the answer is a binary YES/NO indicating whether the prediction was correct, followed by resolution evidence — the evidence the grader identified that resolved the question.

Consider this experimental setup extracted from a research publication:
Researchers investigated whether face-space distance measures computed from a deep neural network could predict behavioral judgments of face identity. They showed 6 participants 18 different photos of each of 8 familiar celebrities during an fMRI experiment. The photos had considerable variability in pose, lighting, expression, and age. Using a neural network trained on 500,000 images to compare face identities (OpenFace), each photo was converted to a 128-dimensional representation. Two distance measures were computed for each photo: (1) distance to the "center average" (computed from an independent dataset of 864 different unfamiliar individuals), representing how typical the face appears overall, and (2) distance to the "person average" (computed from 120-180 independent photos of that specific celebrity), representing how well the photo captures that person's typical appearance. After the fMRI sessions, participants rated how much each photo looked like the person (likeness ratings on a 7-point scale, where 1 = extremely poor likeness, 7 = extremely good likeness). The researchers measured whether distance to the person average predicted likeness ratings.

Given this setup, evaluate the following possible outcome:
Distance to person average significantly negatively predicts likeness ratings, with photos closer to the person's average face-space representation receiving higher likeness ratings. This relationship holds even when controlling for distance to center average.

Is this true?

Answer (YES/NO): YES